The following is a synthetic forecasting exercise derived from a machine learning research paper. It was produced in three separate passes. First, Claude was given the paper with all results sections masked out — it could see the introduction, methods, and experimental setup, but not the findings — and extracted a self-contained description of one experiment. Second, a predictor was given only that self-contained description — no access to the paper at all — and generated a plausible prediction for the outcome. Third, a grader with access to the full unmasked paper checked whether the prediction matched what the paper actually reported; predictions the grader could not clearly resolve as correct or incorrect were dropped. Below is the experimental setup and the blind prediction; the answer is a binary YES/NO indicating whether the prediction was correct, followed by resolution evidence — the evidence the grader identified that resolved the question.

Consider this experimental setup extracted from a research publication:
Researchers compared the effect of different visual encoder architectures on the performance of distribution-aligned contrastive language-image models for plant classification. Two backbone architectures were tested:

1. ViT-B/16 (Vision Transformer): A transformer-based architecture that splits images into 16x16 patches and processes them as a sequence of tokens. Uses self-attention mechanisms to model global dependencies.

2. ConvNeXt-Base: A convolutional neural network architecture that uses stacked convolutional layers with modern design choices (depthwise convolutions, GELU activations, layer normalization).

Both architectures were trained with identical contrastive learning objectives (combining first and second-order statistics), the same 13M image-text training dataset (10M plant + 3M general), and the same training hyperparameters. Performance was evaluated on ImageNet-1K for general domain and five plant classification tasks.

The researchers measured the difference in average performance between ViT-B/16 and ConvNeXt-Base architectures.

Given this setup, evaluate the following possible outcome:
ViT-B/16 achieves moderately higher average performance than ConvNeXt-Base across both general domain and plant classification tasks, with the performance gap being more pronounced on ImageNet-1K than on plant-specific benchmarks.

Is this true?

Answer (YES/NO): NO